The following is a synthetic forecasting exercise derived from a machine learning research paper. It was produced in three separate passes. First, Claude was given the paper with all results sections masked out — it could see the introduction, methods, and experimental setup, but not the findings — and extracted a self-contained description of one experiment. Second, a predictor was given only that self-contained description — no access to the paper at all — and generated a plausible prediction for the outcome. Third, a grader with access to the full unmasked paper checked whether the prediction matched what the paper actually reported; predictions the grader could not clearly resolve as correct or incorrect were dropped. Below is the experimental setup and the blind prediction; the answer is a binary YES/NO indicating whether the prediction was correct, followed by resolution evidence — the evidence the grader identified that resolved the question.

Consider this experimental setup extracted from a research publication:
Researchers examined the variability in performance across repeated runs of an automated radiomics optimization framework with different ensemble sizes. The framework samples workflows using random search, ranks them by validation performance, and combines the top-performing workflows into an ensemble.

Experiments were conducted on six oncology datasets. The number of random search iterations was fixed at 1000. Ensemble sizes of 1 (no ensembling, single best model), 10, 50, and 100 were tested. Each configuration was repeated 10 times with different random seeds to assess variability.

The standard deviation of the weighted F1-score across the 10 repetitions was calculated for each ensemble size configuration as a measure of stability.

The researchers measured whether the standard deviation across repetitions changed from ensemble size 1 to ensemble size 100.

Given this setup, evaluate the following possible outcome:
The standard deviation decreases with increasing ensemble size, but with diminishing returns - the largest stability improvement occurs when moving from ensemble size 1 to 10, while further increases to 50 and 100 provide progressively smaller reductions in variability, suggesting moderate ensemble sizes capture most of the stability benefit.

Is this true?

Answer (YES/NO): NO